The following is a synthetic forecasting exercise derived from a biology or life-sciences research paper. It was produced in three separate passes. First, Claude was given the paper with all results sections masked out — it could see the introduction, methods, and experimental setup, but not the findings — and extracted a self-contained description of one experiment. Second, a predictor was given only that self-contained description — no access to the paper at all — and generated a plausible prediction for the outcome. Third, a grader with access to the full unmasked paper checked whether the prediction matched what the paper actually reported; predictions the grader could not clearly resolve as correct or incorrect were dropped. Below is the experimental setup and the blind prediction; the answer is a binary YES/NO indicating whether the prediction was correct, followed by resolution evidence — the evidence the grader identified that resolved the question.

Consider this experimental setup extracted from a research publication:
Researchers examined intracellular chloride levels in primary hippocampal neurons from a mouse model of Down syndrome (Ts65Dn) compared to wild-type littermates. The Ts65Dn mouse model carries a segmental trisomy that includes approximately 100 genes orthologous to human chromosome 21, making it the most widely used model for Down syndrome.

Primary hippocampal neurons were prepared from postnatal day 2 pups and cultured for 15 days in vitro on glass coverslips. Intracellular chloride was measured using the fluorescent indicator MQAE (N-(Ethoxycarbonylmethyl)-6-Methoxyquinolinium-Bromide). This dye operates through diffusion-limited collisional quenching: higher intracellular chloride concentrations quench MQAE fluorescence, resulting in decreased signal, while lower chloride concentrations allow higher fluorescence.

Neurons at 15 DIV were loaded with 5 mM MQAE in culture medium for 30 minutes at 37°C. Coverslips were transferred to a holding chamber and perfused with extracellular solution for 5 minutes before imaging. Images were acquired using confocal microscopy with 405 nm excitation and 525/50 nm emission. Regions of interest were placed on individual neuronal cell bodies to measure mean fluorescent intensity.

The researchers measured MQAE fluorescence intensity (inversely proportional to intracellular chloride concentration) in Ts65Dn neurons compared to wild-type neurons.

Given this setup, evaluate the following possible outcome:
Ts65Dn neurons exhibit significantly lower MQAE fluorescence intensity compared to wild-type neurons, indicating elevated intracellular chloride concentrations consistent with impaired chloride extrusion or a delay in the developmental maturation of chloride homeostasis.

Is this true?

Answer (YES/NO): YES